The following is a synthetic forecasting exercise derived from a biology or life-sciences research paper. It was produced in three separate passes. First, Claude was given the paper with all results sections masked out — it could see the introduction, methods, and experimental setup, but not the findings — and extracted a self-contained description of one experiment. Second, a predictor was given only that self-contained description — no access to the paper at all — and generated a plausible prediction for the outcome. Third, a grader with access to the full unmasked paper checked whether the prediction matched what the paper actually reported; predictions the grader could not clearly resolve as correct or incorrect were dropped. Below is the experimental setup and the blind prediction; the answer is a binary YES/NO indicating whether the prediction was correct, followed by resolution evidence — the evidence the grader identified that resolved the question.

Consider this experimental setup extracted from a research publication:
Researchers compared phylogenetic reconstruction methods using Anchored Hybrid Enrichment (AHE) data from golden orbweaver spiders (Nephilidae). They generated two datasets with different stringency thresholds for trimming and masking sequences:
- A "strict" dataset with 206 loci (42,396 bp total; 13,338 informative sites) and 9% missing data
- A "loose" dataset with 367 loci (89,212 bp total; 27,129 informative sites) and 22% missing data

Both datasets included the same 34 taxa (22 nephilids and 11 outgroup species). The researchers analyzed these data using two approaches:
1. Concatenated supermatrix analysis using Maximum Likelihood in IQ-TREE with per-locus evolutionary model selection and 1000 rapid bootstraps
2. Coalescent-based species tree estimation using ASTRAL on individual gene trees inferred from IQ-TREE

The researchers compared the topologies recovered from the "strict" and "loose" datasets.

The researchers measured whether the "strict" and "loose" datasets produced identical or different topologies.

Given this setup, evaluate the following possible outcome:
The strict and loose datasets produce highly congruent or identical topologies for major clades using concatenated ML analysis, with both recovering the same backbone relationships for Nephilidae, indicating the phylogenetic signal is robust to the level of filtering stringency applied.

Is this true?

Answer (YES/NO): YES